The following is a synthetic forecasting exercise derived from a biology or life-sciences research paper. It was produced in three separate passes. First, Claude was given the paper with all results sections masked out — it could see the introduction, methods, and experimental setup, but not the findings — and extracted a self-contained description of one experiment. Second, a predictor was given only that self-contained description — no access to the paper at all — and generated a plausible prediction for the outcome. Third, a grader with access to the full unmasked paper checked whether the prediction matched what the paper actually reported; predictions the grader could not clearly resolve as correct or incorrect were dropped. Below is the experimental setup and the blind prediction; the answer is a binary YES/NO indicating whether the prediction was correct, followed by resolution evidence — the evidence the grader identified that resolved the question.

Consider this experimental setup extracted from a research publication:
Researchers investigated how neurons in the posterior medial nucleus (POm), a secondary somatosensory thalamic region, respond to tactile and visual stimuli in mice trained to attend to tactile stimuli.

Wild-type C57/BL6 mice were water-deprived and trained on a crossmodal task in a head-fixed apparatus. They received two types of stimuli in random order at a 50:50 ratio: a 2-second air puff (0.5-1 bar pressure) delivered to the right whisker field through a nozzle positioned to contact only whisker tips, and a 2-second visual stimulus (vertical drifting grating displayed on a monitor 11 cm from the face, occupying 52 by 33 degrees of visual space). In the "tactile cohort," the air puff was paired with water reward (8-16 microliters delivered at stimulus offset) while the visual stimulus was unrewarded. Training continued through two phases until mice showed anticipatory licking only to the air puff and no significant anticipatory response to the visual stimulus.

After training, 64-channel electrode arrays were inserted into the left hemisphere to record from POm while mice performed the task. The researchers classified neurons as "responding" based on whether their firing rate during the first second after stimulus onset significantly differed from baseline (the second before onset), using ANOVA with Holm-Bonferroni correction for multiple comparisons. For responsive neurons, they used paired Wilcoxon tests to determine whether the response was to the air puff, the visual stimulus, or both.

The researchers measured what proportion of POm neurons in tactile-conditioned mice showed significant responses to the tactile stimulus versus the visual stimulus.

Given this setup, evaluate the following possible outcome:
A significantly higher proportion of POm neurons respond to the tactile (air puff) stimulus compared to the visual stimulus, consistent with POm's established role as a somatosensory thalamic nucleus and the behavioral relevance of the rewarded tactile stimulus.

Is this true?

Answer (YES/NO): YES